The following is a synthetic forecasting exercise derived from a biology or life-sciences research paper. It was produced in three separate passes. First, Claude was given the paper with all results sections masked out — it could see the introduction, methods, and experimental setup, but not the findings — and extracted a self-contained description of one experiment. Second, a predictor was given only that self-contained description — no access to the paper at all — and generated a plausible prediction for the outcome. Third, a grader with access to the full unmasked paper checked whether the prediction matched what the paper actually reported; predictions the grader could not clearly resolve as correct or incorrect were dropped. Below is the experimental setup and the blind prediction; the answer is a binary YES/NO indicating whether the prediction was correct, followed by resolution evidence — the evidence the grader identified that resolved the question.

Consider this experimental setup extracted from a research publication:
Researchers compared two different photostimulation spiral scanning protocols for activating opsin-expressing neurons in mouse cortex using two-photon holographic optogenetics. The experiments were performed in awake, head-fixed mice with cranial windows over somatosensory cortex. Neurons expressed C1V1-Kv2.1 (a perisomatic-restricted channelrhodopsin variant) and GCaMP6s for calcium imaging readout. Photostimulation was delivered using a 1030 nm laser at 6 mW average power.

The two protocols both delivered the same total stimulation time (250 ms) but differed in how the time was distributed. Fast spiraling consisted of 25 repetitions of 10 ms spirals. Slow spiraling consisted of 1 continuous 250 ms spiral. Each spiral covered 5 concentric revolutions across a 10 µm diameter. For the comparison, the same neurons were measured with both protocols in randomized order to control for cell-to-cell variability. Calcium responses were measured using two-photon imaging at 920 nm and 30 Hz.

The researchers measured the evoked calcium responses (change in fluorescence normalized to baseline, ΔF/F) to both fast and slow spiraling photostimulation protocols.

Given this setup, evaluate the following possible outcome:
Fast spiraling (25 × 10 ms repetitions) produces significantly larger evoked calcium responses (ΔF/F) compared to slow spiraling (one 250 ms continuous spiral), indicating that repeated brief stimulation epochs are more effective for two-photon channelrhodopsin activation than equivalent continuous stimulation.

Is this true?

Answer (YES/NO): NO